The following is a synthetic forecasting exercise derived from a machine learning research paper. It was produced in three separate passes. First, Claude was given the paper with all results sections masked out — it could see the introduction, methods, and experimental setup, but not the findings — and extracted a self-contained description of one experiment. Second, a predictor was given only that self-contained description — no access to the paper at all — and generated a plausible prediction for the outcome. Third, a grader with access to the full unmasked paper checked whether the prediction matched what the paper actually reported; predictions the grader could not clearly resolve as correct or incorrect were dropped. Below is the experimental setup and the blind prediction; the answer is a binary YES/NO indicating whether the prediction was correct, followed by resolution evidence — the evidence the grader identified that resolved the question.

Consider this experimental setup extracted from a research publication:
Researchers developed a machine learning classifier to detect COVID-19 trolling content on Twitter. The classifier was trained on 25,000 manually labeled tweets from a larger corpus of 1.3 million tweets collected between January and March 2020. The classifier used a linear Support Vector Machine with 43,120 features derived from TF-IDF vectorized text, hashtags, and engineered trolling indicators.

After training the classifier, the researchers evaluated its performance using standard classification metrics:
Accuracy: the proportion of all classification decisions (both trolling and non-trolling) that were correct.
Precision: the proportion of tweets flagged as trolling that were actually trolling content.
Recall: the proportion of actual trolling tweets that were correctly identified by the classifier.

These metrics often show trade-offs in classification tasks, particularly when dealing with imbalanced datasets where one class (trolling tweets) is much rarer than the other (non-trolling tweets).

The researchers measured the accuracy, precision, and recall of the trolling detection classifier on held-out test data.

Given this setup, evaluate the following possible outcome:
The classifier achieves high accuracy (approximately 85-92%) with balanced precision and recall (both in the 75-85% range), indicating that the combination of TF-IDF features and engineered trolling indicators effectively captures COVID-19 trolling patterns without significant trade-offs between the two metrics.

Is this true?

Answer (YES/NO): NO